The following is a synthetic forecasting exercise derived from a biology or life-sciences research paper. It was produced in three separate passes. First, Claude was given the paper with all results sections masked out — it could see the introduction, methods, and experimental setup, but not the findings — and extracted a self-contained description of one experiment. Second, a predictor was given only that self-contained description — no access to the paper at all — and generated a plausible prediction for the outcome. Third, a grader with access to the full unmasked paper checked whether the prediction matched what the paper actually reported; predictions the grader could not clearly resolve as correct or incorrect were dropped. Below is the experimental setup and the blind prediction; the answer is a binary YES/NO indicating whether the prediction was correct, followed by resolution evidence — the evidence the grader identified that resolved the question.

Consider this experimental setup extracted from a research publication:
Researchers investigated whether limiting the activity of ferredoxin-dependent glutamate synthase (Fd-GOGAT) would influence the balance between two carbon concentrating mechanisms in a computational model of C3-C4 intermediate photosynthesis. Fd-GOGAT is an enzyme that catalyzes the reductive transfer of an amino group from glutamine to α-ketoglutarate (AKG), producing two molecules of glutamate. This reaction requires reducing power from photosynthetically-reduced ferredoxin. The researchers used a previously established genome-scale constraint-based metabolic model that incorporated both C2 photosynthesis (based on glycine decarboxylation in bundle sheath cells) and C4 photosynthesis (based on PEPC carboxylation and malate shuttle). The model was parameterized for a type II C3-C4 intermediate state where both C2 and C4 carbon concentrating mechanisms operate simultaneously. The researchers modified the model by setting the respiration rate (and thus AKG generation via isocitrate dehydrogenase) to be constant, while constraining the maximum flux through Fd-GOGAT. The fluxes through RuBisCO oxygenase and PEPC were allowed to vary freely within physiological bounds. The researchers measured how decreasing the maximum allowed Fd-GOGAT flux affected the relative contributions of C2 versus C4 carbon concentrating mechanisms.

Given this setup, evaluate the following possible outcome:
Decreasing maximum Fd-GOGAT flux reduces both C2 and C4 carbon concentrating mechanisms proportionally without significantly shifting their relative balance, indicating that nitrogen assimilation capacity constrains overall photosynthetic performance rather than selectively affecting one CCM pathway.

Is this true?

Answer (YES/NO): NO